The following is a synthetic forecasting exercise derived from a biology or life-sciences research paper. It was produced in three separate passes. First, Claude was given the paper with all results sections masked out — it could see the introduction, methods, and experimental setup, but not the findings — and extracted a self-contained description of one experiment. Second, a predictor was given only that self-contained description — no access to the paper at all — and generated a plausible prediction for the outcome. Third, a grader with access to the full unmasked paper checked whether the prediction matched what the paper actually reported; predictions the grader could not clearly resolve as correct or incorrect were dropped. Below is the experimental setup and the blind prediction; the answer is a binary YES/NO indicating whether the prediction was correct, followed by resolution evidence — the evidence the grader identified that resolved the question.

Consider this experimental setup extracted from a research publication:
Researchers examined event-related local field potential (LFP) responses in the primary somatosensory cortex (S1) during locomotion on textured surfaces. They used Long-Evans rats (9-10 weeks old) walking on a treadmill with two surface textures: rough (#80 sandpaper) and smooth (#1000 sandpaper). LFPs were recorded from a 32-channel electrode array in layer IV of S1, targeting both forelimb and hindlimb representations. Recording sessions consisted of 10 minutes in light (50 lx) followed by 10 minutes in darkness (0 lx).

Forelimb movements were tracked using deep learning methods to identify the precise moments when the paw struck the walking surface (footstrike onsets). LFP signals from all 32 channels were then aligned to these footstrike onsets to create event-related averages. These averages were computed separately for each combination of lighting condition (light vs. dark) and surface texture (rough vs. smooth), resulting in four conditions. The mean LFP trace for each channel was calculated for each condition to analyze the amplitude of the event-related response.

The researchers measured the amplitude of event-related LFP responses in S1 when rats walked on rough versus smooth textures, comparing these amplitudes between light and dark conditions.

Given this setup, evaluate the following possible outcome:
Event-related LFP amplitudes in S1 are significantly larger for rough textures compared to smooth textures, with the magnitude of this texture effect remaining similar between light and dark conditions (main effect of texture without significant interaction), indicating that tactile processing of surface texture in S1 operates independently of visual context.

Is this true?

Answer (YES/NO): NO